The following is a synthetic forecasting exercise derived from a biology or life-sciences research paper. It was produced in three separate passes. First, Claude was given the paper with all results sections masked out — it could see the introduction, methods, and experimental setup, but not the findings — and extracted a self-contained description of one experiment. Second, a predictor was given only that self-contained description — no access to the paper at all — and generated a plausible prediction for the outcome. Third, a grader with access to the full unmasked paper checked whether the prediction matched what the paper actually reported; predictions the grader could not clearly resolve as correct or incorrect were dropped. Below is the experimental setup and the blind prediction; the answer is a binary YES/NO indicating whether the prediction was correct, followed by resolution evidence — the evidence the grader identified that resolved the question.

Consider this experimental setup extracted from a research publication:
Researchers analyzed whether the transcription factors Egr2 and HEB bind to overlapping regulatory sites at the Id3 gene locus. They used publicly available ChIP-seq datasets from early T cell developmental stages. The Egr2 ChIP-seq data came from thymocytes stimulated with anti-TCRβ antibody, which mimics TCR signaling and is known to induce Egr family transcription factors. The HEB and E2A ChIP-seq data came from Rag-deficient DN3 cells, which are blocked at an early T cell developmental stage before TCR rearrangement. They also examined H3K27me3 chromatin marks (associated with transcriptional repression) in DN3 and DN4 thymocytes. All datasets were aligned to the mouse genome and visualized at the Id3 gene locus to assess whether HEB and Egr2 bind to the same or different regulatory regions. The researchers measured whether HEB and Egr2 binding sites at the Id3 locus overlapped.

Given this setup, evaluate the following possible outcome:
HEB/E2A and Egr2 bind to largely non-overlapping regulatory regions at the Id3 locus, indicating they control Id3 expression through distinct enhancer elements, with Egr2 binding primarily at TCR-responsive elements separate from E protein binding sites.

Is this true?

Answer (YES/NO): NO